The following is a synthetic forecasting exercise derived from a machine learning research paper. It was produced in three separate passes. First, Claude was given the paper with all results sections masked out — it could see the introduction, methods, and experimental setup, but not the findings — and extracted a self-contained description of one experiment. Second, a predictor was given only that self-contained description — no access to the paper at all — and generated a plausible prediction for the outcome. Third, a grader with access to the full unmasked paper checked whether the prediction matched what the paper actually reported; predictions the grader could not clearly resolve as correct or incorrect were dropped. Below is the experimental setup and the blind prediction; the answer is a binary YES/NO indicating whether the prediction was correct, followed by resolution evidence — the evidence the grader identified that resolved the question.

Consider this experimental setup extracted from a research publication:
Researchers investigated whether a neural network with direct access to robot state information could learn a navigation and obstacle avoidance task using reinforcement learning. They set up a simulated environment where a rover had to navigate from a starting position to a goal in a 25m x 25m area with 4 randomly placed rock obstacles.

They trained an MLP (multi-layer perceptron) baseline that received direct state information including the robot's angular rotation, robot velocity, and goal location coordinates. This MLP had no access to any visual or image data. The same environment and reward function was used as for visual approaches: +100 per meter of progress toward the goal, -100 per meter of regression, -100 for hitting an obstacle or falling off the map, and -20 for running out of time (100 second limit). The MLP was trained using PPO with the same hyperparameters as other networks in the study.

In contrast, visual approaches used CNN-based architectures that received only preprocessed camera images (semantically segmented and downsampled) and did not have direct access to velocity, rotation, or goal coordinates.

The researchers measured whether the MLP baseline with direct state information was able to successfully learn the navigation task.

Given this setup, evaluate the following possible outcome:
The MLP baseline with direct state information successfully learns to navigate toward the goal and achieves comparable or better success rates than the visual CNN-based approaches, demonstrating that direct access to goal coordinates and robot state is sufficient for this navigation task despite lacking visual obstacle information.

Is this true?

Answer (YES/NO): NO